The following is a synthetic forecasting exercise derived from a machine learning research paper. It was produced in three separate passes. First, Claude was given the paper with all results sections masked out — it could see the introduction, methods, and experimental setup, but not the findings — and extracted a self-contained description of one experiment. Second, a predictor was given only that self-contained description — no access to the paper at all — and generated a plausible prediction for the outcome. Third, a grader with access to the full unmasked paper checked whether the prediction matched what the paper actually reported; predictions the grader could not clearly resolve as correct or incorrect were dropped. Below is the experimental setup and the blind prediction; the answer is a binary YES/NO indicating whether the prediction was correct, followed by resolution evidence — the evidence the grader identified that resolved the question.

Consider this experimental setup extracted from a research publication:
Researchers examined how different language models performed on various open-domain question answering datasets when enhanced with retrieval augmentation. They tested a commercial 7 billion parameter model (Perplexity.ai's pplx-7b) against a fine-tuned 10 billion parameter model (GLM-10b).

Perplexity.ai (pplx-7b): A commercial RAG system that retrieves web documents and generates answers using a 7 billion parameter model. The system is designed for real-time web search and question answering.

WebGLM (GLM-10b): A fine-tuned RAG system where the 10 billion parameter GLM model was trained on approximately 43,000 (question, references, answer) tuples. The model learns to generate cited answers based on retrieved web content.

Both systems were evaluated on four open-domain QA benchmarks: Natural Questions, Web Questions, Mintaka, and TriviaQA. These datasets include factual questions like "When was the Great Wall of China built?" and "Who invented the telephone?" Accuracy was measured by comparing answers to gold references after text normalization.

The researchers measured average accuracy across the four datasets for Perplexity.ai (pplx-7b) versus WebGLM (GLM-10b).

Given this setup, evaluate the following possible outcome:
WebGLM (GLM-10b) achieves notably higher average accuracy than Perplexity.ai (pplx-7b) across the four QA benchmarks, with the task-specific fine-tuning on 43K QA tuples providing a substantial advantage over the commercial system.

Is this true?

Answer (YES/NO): YES